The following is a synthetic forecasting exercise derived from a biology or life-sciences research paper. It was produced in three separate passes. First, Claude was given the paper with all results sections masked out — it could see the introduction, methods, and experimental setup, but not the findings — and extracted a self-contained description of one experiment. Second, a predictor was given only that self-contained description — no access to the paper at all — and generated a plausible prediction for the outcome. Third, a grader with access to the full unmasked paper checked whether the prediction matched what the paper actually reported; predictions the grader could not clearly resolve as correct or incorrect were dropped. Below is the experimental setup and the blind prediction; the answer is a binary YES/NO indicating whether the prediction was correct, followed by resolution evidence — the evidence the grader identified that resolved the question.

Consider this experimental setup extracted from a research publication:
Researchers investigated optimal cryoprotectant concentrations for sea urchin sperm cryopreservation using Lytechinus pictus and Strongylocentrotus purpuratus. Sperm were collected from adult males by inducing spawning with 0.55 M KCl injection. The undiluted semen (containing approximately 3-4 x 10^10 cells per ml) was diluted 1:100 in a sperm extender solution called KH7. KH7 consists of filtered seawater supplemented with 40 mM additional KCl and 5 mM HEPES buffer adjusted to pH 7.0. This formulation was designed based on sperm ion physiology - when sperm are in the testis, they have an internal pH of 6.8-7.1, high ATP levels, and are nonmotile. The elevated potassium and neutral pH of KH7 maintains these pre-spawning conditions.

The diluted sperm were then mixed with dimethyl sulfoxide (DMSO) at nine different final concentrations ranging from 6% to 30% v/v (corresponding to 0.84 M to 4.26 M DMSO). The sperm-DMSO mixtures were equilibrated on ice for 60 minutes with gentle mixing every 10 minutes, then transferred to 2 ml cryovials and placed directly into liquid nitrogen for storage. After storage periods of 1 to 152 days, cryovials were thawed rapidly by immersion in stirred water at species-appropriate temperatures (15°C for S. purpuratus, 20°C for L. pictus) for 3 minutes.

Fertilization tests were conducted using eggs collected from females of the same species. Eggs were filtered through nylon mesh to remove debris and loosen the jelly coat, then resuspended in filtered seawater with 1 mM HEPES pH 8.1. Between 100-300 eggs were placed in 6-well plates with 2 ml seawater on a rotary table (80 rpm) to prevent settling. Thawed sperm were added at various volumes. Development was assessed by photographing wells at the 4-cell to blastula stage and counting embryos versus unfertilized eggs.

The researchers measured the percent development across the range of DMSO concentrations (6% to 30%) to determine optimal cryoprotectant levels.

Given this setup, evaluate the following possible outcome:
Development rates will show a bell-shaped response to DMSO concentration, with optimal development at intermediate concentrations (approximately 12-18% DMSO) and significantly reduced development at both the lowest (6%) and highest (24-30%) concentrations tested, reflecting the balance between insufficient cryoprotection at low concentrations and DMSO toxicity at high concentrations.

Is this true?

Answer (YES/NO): YES